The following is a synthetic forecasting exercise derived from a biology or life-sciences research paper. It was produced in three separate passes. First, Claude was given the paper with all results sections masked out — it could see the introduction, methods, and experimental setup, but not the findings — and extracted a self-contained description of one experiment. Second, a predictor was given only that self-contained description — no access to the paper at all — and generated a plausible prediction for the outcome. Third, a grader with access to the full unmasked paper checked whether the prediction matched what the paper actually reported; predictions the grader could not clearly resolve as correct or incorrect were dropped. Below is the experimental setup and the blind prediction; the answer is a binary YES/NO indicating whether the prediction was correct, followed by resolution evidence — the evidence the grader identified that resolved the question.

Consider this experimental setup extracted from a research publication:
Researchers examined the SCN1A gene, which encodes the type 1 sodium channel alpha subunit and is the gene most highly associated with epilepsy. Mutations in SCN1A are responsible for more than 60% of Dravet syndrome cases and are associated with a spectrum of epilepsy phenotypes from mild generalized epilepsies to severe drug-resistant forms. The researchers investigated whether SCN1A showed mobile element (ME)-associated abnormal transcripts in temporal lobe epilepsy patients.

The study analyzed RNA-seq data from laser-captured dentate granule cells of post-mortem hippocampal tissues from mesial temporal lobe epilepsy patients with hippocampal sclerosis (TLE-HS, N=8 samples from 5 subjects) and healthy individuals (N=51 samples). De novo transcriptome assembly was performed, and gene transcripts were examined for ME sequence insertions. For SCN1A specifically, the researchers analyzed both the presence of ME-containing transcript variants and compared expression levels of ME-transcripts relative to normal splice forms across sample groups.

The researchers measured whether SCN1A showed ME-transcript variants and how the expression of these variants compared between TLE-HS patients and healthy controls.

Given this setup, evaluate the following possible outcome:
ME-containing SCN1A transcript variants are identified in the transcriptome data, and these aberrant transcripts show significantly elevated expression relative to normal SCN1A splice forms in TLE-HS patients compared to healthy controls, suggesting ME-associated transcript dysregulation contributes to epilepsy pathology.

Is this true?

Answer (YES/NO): NO